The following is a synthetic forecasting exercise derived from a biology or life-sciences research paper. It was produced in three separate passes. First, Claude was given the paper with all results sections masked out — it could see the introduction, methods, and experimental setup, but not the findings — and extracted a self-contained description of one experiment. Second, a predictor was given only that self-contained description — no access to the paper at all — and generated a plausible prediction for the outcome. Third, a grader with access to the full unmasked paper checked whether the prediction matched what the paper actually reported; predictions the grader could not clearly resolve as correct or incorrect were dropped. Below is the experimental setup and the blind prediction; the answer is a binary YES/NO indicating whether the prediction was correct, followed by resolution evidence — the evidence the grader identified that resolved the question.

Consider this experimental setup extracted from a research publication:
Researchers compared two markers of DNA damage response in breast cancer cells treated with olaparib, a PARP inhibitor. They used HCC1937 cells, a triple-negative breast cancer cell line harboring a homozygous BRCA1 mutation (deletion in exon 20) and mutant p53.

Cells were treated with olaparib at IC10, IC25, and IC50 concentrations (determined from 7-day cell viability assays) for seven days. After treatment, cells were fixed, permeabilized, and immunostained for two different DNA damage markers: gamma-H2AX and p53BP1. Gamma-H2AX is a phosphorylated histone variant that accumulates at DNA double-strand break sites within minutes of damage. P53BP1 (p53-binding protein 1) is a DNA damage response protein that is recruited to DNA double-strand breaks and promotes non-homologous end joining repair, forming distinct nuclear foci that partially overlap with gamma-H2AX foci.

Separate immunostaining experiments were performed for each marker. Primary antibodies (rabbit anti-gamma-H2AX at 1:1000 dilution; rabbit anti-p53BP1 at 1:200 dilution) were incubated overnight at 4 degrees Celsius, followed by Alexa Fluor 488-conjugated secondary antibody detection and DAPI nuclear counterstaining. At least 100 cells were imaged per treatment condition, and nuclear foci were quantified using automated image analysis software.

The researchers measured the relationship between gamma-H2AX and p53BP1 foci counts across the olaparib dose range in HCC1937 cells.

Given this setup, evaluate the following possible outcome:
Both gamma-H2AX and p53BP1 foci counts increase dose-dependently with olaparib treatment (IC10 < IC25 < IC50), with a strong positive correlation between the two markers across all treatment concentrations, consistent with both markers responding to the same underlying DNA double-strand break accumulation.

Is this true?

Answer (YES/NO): NO